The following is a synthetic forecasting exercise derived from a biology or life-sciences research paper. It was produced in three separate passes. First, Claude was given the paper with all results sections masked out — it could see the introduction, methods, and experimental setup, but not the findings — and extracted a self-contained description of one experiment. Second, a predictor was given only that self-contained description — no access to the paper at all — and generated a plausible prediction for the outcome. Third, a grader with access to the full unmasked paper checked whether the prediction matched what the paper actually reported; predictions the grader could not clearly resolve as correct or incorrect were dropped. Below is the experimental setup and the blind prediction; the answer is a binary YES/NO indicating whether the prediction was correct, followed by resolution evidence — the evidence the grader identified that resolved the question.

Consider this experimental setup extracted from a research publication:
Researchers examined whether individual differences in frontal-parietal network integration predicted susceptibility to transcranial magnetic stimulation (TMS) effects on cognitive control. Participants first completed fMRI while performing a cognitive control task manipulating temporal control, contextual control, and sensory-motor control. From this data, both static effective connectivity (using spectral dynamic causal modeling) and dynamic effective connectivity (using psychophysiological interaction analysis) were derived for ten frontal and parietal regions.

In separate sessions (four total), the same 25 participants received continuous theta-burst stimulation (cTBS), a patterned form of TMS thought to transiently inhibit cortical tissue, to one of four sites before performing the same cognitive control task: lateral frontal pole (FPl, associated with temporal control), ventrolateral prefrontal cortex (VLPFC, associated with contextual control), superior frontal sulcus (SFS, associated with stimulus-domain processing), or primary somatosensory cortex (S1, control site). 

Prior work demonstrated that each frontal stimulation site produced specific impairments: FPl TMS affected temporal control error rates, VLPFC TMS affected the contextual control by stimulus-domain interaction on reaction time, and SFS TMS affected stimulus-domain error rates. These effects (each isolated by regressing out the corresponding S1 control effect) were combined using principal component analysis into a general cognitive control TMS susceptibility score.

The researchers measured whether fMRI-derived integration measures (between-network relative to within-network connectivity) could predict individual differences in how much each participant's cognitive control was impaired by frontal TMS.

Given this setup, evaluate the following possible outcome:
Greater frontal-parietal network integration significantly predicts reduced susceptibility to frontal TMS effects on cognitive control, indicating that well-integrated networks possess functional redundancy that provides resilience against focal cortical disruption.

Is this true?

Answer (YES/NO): NO